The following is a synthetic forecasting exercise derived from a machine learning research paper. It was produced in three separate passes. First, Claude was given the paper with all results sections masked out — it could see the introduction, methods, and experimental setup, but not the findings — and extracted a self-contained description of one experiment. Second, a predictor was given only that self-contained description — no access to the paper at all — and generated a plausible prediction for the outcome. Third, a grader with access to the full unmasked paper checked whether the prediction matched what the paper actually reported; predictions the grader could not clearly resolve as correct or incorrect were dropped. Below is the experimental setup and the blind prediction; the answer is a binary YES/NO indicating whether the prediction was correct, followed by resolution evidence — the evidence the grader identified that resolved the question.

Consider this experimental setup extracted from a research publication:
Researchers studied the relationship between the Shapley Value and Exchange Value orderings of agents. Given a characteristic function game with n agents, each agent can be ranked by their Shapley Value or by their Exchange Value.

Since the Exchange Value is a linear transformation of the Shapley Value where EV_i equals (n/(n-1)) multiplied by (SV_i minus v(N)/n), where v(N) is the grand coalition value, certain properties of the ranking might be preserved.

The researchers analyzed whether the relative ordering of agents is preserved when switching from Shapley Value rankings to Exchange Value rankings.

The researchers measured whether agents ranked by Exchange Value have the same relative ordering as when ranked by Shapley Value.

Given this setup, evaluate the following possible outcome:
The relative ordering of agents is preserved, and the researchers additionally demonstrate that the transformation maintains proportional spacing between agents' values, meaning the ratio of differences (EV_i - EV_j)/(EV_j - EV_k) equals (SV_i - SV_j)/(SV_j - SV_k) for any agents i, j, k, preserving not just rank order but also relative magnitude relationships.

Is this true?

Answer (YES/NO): NO